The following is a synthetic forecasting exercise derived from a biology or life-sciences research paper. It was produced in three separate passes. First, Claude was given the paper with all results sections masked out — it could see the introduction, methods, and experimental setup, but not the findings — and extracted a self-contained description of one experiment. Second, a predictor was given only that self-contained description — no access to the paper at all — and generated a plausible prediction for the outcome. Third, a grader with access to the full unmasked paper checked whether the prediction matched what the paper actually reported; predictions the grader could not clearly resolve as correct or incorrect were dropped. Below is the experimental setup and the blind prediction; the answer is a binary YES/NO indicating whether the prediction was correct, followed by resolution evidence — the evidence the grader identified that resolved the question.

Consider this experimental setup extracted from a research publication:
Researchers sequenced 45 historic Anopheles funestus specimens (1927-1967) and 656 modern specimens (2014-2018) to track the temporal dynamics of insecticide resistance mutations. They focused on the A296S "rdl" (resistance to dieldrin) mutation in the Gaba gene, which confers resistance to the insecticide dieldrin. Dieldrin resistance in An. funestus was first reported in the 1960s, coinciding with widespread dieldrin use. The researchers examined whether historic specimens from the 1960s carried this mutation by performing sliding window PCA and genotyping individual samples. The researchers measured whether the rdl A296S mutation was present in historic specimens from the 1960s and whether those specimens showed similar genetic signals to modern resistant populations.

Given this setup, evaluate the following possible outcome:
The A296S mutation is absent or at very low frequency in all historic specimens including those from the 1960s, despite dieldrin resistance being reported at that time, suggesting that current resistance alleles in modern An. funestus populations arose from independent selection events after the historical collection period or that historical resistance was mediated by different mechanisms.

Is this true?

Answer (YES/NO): NO